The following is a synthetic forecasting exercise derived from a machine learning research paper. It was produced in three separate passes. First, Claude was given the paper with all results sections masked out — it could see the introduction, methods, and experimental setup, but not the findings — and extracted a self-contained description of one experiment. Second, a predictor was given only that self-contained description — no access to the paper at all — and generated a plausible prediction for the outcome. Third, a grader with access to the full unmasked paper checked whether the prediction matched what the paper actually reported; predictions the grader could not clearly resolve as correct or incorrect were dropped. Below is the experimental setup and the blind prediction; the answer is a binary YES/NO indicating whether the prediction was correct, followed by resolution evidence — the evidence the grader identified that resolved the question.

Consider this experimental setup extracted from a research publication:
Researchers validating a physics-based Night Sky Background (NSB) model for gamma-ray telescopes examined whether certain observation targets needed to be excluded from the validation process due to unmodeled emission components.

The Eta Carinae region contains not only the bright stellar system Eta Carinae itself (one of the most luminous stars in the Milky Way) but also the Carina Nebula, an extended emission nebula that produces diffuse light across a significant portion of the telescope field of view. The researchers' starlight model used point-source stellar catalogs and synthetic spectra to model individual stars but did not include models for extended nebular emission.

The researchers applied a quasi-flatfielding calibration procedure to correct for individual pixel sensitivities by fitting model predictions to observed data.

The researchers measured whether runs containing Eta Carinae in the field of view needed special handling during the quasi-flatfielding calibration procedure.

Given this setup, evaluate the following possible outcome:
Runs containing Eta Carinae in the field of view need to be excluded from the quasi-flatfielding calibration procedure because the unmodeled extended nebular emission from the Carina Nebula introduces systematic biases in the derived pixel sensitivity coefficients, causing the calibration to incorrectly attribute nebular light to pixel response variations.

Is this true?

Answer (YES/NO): YES